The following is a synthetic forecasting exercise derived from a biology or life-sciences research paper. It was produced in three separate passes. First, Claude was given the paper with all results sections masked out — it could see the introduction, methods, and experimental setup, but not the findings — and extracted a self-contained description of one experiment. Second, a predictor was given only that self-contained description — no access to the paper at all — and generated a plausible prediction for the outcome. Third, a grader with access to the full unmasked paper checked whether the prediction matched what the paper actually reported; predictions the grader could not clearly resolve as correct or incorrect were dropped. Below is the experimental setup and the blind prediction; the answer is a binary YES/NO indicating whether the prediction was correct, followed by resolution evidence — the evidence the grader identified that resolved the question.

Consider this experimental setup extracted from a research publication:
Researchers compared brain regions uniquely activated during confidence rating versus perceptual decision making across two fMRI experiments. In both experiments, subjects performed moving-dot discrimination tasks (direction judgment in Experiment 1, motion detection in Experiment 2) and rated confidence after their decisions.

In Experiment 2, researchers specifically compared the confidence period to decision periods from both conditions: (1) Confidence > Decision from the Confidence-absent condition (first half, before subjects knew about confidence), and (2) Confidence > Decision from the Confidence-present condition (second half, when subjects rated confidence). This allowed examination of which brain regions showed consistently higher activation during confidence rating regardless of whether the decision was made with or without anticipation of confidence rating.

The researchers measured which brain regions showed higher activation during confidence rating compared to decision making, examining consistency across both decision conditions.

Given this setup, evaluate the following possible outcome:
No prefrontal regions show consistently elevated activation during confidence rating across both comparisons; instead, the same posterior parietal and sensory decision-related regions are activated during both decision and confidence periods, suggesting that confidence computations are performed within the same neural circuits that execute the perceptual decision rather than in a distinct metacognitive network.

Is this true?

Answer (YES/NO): NO